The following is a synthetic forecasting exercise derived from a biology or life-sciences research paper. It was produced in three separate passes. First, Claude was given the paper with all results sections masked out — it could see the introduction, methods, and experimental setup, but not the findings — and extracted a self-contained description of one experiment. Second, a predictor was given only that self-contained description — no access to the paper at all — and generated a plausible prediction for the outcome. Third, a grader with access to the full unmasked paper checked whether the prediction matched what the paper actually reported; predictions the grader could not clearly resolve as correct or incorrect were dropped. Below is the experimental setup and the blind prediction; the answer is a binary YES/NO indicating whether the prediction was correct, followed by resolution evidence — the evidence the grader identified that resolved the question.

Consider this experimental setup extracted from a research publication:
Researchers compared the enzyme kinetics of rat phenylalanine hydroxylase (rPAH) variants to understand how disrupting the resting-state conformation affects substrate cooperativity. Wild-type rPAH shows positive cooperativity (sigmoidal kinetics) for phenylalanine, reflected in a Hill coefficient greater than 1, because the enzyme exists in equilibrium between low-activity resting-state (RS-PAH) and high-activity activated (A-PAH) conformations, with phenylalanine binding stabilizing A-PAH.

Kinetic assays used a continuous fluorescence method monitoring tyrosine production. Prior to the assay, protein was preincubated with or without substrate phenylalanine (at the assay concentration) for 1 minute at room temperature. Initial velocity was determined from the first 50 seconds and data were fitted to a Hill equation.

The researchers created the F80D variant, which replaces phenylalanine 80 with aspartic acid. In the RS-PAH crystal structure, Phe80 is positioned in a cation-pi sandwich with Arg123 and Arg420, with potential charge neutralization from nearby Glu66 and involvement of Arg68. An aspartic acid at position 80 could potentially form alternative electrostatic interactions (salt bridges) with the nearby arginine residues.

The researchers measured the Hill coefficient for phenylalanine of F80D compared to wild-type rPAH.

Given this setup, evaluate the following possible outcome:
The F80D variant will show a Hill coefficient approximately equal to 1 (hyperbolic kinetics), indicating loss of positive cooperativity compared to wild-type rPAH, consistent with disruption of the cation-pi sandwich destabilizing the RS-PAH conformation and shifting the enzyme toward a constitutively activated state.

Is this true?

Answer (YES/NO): NO